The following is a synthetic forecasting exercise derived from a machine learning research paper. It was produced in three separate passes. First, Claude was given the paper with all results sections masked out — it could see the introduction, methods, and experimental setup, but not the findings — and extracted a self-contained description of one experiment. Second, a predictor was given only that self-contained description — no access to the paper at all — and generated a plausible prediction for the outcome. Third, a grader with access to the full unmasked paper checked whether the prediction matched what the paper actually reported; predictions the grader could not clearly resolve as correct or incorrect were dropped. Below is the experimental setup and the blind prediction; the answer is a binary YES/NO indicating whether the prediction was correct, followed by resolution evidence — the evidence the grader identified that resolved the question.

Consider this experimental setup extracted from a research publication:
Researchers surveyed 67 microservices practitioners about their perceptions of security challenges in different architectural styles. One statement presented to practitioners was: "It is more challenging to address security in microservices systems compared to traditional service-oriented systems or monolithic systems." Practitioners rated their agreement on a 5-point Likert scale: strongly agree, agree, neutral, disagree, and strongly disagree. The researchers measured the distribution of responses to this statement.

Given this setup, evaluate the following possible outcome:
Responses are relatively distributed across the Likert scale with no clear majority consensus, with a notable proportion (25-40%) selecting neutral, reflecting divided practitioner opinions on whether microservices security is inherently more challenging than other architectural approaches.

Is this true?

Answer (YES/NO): NO